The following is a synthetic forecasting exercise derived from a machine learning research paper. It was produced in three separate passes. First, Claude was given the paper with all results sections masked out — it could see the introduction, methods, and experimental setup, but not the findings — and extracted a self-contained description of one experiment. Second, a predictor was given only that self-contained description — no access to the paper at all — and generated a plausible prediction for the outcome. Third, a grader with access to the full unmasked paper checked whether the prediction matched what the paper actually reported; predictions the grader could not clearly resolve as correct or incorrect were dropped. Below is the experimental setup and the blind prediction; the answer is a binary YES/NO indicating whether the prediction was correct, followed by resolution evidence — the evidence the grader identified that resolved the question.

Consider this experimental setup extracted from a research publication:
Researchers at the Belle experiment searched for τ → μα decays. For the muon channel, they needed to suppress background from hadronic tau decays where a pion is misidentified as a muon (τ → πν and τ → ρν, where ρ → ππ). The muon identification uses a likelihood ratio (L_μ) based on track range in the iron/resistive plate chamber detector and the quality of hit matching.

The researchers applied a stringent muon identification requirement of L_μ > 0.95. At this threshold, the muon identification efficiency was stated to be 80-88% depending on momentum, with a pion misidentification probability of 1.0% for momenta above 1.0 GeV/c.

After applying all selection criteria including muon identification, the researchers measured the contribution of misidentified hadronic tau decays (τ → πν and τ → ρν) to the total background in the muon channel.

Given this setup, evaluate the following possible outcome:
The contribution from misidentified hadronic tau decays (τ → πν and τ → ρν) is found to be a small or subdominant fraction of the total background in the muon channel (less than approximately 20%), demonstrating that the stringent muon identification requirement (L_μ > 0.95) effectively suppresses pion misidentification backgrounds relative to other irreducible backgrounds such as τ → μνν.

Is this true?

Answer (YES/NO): YES